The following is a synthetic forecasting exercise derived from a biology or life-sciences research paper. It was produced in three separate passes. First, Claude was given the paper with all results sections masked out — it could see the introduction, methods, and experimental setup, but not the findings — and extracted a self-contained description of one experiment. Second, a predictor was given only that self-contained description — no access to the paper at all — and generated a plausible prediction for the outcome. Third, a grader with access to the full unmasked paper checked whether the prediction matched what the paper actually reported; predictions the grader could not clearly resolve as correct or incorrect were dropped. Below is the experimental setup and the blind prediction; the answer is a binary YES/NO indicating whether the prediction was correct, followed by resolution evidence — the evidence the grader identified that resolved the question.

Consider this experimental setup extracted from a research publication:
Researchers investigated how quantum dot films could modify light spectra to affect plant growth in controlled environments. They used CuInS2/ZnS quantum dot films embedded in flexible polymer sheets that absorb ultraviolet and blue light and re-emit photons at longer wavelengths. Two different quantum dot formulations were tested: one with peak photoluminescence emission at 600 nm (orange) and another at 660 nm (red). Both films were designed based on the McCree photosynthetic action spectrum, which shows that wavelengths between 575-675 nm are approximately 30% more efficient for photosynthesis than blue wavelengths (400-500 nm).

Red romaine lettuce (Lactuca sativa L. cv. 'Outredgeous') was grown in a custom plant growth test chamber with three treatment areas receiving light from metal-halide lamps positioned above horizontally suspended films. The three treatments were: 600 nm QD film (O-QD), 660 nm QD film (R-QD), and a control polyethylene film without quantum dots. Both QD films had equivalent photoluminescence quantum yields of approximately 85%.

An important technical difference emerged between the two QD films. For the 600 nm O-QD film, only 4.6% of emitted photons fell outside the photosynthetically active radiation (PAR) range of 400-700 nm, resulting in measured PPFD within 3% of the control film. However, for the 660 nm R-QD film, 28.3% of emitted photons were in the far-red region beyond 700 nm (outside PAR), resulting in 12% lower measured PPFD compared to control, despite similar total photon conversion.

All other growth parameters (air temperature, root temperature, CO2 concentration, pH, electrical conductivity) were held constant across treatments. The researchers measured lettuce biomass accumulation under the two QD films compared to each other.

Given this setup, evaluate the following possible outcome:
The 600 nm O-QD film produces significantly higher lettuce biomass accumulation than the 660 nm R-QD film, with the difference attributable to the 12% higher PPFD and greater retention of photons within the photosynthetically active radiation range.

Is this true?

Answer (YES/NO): NO